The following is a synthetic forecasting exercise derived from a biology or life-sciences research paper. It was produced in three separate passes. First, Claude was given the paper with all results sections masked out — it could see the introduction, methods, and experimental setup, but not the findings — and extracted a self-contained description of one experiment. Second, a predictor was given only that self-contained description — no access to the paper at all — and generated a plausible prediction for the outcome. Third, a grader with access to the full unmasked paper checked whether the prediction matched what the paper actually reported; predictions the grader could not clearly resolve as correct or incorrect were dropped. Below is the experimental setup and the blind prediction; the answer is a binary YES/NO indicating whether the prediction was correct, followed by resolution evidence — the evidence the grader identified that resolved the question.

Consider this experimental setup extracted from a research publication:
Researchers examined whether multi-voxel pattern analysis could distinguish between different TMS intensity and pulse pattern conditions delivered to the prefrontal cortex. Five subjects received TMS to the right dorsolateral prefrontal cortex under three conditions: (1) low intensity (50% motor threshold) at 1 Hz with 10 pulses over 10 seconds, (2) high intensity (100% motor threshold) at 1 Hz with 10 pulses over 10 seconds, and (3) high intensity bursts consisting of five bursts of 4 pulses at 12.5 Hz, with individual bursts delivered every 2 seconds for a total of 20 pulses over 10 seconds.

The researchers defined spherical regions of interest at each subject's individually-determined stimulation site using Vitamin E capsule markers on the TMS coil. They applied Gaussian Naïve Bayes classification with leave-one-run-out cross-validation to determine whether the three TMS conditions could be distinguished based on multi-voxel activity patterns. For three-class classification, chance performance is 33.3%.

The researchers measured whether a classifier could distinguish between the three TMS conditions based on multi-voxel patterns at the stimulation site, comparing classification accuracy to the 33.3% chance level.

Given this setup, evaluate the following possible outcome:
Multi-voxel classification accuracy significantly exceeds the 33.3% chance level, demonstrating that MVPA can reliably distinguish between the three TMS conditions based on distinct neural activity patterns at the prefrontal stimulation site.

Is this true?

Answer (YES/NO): YES